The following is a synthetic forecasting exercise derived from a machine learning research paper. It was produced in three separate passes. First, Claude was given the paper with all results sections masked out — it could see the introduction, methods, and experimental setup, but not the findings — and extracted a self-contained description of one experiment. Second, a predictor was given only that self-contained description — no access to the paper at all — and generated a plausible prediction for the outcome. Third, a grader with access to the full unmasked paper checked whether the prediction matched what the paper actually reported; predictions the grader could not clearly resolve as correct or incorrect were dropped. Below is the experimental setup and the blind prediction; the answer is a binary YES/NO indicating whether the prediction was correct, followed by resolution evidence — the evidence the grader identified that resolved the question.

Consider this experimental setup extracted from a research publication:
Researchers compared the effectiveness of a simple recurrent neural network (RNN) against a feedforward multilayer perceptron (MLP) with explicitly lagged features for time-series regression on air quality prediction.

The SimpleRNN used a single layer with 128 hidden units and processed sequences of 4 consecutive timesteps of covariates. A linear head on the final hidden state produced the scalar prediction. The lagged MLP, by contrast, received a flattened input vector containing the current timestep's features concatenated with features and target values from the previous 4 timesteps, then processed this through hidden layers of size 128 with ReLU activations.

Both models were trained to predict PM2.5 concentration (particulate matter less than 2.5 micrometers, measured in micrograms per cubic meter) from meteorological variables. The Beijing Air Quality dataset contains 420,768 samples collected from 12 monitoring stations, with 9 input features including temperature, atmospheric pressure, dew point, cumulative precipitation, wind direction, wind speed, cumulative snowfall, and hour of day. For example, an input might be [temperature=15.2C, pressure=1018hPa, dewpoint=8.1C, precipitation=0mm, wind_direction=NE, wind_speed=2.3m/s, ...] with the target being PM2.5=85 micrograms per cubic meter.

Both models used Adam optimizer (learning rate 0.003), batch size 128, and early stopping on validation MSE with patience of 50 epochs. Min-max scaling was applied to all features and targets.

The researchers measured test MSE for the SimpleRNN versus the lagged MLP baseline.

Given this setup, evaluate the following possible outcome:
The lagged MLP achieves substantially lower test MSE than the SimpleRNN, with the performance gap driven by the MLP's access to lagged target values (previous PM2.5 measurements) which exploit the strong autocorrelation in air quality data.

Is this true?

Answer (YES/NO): YES